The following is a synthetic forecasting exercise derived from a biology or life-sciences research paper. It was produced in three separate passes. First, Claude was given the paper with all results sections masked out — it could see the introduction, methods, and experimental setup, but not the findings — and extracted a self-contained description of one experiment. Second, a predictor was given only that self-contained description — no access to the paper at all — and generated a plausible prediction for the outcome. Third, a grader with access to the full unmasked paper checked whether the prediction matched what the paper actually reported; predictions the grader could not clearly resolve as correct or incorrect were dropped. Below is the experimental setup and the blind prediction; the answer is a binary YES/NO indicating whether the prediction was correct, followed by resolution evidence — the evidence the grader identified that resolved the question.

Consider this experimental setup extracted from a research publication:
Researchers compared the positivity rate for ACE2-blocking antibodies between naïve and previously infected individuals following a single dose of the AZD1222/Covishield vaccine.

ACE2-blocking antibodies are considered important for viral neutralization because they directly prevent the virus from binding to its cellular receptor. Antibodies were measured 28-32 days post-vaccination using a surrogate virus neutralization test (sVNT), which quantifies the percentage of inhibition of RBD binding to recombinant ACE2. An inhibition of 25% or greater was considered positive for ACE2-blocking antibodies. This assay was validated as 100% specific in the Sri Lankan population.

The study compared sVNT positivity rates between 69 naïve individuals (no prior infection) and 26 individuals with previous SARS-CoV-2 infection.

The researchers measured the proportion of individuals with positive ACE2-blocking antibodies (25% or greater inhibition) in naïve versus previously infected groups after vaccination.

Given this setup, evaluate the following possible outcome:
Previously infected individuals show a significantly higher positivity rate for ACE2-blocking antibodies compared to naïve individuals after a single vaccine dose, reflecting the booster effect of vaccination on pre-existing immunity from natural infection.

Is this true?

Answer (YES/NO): NO